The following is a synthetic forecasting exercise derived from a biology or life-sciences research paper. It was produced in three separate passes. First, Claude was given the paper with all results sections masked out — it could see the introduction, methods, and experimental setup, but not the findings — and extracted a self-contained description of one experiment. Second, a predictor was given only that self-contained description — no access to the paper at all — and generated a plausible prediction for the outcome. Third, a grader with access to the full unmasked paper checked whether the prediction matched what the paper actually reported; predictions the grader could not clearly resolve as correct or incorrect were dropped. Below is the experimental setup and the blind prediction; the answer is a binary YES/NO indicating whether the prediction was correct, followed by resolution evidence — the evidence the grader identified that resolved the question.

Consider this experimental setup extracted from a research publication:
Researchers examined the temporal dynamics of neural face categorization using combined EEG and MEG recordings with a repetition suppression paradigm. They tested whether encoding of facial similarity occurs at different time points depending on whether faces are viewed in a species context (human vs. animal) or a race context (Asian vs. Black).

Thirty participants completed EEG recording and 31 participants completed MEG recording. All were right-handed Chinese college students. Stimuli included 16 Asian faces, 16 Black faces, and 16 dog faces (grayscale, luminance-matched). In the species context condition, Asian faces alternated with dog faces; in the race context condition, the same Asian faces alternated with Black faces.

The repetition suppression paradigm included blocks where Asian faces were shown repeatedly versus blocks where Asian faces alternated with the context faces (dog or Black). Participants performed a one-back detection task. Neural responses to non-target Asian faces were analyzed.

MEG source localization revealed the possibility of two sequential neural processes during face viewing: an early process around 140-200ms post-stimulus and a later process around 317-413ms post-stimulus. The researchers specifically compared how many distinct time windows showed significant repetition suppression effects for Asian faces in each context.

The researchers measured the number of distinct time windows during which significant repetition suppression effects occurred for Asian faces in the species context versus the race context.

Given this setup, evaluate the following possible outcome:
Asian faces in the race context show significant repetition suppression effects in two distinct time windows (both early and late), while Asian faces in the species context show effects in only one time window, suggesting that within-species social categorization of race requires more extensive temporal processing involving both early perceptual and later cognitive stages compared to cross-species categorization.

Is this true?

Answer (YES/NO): NO